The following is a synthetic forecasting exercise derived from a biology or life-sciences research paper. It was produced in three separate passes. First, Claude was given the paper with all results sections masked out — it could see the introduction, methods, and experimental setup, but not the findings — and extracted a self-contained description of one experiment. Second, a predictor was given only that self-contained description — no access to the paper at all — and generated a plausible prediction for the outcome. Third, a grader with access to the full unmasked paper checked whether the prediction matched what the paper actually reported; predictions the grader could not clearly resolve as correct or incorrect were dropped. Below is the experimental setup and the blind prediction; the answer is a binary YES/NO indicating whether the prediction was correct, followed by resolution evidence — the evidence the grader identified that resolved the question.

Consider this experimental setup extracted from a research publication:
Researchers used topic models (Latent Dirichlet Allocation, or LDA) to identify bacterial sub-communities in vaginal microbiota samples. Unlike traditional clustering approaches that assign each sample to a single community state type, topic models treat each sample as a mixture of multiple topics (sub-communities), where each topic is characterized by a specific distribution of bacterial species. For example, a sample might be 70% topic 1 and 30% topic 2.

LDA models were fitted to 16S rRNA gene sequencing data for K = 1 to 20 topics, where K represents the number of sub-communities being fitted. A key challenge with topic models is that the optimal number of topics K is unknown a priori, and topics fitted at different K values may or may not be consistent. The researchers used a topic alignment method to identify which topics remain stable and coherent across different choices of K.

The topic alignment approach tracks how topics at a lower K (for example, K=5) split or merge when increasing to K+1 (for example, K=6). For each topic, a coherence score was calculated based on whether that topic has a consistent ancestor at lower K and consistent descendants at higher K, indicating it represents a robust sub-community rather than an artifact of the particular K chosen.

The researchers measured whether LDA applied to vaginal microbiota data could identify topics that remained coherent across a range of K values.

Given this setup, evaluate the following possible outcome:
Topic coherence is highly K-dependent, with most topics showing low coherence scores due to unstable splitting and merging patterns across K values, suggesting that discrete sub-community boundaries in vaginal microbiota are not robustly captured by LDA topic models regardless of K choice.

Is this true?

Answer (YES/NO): NO